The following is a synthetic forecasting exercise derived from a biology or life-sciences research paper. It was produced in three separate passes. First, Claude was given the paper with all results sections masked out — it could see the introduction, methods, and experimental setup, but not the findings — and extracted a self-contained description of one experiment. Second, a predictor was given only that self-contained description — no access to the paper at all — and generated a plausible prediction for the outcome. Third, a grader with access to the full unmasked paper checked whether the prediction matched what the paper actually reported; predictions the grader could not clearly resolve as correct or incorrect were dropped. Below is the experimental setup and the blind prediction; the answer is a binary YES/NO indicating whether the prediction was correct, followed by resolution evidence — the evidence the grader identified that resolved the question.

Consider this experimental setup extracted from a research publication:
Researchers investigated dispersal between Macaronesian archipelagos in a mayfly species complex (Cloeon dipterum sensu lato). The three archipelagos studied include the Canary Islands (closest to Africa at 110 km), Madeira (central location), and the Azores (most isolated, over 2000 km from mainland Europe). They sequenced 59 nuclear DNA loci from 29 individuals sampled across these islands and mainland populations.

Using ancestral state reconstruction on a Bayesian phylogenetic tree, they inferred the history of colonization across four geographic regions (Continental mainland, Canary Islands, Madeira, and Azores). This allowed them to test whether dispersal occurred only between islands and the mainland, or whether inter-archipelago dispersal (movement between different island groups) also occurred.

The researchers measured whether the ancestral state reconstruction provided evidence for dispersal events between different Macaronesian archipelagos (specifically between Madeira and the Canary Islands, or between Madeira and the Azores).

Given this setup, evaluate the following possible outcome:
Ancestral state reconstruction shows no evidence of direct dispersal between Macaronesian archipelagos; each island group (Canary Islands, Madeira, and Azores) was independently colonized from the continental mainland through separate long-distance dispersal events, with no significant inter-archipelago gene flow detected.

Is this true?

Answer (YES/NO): NO